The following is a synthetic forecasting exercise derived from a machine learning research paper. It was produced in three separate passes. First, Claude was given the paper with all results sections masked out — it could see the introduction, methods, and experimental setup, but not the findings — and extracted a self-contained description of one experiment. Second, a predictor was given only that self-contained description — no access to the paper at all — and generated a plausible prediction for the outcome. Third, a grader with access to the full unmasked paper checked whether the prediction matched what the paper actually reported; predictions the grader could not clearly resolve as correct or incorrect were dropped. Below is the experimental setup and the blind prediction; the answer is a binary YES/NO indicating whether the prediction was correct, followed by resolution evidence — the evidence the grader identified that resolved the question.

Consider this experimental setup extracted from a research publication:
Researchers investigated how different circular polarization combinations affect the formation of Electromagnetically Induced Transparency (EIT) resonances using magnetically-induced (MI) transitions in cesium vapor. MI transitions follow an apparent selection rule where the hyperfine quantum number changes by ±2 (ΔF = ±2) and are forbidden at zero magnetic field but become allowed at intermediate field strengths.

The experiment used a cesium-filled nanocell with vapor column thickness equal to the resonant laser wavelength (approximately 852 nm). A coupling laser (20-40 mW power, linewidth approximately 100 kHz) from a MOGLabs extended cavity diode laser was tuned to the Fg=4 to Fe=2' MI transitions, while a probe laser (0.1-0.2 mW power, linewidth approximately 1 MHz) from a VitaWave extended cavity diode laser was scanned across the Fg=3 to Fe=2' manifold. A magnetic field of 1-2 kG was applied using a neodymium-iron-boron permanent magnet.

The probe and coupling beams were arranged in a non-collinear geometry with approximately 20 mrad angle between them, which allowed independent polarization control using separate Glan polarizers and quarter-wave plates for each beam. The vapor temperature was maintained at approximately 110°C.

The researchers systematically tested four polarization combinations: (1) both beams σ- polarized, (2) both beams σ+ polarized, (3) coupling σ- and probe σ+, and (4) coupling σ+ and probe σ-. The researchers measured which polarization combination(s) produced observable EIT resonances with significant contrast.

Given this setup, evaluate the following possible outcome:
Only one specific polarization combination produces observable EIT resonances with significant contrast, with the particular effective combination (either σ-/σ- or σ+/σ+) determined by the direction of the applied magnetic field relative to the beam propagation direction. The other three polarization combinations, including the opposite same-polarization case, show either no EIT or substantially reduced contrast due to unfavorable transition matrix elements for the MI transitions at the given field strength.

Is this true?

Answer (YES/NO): YES